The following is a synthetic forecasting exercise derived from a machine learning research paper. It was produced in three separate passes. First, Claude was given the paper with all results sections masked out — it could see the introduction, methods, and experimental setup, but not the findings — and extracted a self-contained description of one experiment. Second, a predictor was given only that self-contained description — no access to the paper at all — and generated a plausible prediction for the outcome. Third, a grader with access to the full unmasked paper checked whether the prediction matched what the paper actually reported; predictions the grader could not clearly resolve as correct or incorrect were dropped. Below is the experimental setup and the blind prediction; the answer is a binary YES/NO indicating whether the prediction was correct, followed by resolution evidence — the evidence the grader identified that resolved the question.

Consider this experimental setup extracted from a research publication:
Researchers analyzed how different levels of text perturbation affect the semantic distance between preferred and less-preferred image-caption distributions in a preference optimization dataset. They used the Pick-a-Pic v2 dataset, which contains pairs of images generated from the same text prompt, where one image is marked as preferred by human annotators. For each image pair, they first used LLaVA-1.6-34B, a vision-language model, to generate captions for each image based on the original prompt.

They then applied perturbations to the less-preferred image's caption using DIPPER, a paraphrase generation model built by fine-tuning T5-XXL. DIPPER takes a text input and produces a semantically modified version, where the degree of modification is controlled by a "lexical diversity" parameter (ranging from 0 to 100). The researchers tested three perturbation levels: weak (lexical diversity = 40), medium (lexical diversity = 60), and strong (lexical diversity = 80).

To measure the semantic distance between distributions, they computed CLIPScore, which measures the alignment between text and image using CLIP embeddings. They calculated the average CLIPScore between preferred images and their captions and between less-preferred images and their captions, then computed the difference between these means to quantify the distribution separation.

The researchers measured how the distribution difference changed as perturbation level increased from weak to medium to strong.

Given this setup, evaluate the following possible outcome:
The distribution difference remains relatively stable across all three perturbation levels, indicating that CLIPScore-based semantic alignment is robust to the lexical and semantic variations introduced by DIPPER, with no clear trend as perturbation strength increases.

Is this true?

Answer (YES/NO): NO